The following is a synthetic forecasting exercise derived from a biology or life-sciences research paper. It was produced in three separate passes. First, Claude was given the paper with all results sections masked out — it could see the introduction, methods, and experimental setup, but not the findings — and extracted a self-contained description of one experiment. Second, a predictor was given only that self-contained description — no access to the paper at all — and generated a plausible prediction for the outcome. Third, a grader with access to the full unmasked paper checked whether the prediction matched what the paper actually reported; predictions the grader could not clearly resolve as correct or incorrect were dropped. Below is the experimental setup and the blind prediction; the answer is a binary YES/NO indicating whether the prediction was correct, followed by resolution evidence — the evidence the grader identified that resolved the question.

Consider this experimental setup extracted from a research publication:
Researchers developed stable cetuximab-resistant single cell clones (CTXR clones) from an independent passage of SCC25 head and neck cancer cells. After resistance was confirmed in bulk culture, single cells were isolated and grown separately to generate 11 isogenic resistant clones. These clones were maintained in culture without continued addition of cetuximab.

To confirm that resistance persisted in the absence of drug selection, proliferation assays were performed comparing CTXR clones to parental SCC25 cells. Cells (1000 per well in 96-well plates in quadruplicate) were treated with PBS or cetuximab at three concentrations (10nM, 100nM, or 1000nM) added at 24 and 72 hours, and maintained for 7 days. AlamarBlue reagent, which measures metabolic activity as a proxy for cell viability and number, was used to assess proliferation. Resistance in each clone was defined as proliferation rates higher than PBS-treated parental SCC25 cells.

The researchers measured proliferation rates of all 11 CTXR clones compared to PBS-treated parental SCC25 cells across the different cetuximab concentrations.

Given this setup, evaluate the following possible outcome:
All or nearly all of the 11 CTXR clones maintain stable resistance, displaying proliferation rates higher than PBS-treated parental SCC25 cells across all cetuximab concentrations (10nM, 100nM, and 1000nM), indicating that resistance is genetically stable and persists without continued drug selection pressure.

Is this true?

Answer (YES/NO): YES